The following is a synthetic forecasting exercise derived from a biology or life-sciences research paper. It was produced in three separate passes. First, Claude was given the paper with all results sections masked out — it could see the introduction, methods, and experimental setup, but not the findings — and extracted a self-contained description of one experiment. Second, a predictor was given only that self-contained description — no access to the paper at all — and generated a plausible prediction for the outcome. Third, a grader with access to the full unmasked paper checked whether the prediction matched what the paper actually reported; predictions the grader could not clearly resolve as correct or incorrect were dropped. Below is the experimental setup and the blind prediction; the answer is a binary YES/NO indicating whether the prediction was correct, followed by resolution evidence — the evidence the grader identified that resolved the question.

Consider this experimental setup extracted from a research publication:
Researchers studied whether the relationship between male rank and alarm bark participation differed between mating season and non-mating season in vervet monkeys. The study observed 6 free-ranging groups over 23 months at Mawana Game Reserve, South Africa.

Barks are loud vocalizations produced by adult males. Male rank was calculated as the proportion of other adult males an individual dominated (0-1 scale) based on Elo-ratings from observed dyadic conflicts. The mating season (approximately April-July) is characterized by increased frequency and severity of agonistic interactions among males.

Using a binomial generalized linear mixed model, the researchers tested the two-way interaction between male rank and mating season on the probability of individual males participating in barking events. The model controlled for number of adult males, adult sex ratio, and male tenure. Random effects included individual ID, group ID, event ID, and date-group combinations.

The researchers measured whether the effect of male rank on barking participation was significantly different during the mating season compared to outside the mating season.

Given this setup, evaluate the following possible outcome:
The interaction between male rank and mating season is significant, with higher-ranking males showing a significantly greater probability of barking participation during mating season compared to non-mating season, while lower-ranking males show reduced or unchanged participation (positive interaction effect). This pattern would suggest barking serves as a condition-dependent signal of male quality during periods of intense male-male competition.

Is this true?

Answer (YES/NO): NO